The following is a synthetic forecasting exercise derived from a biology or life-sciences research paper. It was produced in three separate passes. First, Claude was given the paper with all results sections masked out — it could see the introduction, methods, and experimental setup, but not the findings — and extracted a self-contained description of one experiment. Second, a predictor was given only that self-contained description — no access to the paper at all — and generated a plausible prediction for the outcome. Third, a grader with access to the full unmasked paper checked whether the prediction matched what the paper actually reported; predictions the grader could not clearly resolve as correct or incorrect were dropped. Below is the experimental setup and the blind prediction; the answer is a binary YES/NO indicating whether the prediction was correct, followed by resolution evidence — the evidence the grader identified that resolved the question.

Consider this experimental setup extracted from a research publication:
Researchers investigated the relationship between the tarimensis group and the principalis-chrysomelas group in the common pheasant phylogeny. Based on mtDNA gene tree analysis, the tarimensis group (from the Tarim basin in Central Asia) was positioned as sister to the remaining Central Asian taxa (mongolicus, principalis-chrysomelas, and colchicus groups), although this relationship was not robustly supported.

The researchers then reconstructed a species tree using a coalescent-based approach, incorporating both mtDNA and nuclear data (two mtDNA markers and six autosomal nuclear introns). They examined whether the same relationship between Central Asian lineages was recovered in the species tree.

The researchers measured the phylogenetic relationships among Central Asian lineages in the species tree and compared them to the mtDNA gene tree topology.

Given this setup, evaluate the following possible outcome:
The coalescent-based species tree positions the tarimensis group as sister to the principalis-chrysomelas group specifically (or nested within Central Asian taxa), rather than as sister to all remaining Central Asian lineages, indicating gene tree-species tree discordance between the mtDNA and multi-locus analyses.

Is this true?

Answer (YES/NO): YES